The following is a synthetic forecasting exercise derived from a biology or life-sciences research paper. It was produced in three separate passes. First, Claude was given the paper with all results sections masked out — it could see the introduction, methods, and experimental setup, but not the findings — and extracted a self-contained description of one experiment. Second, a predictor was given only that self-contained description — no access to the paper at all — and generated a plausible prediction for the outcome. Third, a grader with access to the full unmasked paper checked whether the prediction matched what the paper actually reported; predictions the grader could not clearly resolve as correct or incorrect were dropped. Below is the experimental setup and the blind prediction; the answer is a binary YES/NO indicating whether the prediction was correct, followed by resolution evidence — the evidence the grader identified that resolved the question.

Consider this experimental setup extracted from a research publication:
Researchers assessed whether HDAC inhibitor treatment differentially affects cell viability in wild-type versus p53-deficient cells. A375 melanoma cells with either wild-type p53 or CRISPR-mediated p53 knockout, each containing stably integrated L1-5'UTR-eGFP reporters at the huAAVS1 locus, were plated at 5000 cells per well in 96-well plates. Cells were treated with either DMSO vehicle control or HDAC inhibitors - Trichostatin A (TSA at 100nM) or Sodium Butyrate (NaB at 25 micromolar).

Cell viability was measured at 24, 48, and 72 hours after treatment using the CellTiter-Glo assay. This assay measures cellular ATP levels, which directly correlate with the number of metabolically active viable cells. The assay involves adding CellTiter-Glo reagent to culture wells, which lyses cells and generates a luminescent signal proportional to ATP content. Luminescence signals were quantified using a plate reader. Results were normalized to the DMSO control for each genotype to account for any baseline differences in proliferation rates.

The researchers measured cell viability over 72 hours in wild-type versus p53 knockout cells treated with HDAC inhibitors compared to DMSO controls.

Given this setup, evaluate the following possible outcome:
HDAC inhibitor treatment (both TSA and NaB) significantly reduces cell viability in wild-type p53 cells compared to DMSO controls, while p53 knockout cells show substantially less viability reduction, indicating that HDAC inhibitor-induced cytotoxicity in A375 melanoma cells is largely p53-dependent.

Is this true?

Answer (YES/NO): NO